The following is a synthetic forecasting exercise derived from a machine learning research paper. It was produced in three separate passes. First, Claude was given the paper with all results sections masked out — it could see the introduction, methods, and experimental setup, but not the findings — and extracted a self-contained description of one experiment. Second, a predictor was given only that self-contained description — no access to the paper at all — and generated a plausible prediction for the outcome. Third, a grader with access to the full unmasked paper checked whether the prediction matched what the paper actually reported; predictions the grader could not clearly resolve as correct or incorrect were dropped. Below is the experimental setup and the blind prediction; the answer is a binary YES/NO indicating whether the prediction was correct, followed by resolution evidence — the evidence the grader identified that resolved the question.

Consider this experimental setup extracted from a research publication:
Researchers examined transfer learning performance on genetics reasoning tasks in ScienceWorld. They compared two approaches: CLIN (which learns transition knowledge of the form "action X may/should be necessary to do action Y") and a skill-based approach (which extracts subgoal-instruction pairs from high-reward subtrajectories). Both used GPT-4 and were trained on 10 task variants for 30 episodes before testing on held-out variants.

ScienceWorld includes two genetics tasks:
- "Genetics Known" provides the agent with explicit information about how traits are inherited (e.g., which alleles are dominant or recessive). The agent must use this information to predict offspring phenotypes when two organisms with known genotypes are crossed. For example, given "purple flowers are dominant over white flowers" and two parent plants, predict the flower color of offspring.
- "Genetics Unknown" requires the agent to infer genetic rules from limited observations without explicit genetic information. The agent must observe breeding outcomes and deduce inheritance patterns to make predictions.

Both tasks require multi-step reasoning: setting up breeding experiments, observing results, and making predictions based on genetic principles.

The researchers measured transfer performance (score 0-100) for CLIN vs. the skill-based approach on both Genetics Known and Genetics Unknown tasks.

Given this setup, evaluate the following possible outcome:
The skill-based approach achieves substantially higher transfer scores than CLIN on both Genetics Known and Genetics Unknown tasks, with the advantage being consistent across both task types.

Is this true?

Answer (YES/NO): NO